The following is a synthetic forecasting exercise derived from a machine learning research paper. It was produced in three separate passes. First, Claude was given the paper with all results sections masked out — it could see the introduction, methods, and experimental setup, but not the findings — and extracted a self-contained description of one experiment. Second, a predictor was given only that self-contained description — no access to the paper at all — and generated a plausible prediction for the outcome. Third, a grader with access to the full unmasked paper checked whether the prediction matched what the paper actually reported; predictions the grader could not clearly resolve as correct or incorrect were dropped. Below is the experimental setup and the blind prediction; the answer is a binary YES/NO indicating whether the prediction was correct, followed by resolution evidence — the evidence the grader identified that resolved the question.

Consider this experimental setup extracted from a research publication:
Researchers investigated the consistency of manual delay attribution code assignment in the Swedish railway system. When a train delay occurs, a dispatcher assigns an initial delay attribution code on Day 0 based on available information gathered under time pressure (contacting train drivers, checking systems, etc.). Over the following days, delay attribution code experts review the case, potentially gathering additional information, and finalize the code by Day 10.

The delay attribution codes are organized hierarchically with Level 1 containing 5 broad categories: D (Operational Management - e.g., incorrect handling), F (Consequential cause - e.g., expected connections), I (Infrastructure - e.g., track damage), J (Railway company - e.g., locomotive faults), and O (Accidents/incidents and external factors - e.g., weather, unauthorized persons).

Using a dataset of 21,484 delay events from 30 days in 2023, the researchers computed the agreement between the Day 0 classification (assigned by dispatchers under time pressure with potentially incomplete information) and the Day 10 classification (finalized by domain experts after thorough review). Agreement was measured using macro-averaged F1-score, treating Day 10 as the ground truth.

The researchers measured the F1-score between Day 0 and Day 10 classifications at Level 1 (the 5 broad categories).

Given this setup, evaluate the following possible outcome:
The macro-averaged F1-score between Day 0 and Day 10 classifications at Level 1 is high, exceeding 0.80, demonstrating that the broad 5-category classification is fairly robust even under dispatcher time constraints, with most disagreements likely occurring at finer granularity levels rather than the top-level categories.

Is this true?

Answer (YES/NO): YES